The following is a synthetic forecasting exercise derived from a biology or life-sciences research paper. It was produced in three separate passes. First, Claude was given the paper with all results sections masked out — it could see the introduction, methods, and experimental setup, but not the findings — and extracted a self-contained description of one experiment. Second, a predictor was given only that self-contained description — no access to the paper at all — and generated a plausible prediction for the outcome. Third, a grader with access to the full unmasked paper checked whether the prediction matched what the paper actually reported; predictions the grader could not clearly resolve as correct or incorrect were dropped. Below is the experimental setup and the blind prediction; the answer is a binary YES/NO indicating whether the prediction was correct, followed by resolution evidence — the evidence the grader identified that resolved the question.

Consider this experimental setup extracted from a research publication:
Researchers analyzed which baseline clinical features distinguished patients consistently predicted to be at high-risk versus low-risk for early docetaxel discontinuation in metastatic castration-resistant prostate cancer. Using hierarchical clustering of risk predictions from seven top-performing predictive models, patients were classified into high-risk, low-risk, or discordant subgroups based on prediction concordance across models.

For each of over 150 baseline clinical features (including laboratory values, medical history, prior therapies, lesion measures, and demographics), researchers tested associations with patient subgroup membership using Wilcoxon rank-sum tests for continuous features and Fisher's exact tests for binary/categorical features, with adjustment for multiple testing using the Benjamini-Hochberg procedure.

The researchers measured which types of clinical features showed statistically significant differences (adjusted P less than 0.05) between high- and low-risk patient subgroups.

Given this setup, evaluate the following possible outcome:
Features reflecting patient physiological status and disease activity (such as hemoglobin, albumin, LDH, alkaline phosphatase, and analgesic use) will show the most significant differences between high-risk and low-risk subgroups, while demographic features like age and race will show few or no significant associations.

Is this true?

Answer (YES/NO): YES